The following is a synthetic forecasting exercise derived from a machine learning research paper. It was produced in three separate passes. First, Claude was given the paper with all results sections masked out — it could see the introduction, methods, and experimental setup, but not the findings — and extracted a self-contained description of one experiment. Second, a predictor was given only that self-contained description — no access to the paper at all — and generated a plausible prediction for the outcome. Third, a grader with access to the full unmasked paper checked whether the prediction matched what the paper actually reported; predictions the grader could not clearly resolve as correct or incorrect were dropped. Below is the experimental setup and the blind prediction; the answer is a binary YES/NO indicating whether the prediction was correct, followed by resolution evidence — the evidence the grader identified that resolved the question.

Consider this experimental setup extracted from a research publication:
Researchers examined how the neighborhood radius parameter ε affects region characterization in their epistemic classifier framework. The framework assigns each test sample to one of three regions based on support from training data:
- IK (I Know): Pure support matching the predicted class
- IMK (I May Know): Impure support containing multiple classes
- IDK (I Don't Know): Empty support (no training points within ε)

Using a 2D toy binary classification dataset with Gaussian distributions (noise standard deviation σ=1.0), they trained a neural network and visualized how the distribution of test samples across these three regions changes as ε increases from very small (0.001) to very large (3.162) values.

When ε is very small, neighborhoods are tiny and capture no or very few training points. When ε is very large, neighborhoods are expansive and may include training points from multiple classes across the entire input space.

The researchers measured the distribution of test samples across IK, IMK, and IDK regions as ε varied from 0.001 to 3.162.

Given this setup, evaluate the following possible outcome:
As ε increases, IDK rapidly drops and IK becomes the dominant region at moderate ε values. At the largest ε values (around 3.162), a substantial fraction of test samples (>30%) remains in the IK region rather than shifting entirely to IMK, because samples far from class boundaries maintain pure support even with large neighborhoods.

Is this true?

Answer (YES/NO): NO